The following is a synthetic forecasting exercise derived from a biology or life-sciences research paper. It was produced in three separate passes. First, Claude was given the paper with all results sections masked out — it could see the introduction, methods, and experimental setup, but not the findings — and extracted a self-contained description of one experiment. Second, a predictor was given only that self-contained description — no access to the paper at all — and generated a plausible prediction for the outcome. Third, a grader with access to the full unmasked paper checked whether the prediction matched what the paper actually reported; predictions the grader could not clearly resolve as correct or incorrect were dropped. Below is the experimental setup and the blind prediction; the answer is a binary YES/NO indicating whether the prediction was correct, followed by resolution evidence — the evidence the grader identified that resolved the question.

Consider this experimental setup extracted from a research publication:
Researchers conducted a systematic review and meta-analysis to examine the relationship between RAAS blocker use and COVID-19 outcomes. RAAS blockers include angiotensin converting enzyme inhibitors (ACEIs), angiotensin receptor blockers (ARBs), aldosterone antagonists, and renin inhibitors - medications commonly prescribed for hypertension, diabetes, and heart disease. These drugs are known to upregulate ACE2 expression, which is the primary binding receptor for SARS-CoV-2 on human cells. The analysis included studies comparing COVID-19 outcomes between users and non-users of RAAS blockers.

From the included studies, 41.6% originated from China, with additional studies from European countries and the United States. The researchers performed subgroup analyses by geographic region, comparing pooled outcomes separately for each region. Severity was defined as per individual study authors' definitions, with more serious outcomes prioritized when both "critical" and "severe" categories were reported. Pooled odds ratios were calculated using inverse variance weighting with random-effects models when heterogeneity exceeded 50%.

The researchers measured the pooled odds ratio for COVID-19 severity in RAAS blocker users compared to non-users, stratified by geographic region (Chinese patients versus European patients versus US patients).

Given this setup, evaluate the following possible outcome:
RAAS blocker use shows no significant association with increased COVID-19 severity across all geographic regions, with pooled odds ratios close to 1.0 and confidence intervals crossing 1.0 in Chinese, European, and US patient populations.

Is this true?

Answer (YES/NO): NO